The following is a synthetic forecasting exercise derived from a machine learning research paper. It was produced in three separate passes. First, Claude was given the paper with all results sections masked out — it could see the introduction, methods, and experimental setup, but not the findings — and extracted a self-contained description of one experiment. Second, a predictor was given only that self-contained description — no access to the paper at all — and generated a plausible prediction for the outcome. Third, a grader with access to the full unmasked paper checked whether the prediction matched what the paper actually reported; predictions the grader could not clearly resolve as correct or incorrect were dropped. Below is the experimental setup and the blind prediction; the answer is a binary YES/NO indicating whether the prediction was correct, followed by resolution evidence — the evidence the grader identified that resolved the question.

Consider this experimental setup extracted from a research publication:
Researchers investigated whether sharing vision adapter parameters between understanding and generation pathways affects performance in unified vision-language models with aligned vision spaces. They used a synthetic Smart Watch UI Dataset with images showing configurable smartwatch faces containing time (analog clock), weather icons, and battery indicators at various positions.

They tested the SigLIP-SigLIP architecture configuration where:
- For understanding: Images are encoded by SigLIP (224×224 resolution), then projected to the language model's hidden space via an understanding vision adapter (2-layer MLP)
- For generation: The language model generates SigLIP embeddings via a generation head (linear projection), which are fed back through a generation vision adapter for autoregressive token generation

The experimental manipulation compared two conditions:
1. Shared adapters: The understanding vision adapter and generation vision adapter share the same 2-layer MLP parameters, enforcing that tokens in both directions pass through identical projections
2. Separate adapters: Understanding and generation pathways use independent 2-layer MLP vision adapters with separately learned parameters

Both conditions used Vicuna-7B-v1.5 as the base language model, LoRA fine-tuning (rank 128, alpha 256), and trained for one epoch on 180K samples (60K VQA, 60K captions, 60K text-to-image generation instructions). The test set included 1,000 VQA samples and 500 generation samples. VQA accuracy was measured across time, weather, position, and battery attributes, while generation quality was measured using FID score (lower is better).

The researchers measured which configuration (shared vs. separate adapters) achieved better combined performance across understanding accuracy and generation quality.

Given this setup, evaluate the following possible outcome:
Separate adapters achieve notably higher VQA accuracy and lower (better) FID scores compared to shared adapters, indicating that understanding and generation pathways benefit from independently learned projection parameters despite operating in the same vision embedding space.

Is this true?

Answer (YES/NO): NO